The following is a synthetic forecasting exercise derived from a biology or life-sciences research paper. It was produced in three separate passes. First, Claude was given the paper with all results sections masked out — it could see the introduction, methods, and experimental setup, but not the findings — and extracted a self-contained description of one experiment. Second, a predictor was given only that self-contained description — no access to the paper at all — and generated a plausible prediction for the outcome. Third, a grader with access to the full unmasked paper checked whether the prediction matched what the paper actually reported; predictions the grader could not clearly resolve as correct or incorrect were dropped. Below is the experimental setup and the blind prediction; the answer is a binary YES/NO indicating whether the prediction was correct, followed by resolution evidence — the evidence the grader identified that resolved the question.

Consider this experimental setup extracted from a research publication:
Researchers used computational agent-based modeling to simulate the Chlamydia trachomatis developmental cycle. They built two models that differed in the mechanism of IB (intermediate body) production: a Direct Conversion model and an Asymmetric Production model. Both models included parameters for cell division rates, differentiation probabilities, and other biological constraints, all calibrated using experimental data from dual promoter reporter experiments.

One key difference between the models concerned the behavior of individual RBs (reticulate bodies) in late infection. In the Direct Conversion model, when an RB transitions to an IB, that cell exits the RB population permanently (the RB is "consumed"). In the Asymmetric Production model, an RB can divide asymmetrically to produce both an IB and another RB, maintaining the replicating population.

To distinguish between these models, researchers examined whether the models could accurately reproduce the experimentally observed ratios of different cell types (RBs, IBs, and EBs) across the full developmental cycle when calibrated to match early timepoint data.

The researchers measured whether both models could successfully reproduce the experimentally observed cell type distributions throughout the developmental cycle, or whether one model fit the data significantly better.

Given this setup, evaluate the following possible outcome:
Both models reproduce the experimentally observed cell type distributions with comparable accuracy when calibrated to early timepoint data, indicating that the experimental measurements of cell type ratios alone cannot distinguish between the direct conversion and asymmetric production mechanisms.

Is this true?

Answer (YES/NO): NO